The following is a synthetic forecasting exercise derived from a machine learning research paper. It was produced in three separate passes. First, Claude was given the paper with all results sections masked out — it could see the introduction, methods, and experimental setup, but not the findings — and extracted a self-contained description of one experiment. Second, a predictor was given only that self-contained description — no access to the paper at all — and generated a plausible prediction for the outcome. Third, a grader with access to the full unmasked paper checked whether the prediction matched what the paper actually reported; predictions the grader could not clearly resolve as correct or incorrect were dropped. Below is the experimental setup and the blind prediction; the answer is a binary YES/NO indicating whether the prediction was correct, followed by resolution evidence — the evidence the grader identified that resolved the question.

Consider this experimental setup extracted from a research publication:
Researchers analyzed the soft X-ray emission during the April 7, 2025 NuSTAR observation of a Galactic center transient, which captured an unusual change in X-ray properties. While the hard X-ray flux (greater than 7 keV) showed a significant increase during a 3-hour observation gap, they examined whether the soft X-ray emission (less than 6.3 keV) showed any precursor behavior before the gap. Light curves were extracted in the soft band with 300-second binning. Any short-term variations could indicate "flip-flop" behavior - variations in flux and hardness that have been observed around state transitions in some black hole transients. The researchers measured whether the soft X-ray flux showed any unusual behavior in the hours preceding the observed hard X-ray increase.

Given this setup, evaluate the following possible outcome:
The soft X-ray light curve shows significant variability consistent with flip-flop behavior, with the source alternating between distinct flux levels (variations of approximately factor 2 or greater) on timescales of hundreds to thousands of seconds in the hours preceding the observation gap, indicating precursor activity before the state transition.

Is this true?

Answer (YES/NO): NO